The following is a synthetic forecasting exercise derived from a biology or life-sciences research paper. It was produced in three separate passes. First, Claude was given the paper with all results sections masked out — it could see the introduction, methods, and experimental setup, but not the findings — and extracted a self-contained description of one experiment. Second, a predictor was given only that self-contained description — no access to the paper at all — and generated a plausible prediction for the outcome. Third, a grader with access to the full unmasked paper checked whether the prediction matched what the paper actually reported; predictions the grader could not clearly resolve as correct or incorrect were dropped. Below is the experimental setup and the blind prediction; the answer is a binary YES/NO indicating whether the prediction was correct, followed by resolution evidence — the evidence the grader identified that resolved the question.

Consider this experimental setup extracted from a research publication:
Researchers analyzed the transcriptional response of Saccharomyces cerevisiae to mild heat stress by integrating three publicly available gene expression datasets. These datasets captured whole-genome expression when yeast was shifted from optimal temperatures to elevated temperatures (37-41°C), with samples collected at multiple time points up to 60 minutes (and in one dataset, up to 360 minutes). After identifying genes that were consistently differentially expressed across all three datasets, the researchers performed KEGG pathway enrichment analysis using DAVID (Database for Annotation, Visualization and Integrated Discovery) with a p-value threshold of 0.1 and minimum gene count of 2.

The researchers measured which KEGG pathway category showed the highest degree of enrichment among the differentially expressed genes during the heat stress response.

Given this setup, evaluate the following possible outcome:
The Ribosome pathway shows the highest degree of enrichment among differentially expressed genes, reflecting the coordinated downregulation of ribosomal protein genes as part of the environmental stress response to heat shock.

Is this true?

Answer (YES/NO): YES